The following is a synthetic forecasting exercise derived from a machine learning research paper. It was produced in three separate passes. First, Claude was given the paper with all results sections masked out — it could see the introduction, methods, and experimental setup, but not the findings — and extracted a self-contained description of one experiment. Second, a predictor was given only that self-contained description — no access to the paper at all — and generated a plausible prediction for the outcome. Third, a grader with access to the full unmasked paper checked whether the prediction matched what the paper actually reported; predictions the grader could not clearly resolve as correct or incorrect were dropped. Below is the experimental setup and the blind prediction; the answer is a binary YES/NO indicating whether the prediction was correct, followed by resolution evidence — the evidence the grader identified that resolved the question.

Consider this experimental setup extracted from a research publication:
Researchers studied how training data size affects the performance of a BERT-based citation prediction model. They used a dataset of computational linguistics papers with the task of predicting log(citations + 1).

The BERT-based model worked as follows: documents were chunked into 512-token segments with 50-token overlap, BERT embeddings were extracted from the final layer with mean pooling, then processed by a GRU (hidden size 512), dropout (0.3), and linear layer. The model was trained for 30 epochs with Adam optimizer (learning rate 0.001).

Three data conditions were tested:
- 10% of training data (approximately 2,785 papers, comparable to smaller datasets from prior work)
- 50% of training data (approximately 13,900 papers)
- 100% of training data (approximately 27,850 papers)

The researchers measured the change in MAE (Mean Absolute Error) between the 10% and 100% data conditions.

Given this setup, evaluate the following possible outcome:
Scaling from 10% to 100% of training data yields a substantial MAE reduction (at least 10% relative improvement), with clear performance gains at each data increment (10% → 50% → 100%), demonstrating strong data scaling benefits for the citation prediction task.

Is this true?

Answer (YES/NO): YES